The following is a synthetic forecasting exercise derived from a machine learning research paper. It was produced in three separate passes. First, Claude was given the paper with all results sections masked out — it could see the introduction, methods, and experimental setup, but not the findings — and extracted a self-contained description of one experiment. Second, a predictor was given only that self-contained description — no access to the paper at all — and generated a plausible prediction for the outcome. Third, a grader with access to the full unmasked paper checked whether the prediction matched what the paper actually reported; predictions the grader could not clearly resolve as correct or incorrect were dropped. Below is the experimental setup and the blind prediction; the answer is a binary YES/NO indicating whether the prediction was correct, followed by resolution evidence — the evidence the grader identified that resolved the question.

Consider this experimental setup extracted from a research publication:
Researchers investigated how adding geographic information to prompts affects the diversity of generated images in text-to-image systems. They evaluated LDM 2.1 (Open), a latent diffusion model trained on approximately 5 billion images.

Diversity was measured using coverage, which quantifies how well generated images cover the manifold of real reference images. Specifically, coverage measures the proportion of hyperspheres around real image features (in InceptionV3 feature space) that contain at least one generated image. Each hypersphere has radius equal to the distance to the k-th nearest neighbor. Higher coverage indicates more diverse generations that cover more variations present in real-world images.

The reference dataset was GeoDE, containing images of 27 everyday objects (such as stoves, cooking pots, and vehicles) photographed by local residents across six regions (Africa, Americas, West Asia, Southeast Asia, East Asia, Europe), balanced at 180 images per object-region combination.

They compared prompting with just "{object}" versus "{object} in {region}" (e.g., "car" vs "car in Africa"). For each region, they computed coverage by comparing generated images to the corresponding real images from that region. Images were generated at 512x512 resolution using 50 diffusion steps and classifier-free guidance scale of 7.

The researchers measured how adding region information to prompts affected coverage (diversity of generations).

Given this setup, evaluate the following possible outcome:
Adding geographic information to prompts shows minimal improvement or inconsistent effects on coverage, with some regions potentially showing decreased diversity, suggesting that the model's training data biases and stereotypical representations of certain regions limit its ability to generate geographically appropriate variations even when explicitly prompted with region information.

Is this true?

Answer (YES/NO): NO